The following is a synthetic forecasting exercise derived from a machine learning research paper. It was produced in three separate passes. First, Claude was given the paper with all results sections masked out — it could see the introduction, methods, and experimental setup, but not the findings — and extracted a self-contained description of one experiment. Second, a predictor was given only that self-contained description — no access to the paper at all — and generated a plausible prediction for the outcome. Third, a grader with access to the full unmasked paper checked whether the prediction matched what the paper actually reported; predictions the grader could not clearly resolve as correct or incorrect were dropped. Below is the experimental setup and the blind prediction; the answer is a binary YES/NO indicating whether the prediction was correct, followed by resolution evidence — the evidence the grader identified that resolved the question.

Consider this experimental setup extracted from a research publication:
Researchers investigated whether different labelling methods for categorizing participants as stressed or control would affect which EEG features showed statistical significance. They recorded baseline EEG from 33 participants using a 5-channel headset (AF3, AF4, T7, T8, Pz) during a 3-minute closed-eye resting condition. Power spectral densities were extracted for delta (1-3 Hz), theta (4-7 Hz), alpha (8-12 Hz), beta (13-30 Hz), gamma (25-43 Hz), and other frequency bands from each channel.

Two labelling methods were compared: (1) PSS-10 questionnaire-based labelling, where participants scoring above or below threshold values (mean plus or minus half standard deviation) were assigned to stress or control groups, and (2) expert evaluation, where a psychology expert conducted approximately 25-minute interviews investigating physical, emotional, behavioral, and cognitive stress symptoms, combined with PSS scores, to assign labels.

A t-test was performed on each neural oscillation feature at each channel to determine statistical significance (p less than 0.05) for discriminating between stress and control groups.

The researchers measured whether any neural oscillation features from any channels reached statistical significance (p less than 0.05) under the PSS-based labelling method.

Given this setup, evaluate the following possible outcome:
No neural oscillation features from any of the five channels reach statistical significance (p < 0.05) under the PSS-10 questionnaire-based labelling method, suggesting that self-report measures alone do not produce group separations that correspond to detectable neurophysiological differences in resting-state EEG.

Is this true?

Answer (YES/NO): YES